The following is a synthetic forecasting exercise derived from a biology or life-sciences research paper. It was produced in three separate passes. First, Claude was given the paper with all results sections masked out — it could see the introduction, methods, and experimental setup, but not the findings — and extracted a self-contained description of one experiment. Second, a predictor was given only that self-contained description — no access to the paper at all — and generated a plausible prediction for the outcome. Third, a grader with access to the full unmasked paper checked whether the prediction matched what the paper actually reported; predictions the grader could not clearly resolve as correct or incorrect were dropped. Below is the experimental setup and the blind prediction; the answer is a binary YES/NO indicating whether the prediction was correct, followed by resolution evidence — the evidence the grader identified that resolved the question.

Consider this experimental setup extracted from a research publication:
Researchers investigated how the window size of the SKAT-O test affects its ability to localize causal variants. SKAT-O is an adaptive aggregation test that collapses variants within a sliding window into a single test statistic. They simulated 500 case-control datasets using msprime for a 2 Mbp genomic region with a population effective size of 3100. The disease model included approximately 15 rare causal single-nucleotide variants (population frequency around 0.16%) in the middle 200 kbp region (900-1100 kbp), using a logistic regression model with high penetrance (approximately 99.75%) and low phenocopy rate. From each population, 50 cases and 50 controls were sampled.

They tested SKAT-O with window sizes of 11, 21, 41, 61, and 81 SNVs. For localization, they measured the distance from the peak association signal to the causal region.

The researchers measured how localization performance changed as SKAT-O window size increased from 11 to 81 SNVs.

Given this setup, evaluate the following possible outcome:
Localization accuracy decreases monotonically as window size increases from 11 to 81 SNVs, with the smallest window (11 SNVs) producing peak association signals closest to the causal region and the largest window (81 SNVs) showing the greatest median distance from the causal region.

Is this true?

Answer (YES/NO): NO